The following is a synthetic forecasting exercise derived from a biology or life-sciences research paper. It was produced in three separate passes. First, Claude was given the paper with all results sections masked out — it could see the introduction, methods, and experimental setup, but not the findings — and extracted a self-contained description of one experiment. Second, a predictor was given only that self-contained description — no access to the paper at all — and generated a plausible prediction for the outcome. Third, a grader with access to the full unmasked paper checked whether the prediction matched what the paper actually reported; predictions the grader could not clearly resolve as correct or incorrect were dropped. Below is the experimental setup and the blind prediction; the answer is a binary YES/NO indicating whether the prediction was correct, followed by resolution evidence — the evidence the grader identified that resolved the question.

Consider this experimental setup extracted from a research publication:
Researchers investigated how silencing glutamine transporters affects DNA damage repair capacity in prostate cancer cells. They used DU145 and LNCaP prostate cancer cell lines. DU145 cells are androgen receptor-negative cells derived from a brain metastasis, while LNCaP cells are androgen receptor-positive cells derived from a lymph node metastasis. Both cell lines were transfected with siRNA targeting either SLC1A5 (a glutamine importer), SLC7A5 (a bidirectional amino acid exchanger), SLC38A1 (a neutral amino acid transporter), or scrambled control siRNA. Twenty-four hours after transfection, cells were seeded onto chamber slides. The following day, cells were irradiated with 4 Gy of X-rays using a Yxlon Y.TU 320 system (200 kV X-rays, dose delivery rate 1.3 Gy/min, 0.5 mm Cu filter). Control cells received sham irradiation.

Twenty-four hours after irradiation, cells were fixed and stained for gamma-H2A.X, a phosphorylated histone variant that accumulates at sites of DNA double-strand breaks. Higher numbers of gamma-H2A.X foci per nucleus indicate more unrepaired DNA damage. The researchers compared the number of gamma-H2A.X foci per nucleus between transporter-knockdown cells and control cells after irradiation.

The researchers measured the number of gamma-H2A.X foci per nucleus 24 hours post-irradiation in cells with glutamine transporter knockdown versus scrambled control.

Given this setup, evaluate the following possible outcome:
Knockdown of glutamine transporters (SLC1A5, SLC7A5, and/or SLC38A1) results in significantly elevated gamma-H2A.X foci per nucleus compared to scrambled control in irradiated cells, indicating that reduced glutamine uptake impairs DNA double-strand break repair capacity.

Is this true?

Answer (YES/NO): NO